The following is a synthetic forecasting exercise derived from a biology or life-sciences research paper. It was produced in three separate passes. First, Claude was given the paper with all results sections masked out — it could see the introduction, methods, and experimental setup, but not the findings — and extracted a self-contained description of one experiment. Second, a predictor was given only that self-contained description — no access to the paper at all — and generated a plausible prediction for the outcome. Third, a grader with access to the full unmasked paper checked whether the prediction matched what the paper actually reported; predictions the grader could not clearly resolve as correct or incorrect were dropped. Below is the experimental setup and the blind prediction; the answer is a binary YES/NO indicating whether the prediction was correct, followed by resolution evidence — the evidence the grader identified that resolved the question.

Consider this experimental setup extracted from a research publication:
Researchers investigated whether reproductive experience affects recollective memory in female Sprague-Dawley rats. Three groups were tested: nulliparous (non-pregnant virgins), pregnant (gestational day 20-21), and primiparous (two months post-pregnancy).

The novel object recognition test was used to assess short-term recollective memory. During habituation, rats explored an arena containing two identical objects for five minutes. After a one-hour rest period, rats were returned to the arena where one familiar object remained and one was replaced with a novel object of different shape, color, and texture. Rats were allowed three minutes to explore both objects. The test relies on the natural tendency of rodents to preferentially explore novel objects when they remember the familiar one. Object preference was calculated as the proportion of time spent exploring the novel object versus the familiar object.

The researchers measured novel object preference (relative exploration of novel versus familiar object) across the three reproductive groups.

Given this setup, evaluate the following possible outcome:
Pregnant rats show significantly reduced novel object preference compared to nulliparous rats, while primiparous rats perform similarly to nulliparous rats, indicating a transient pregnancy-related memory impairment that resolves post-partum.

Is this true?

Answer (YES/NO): NO